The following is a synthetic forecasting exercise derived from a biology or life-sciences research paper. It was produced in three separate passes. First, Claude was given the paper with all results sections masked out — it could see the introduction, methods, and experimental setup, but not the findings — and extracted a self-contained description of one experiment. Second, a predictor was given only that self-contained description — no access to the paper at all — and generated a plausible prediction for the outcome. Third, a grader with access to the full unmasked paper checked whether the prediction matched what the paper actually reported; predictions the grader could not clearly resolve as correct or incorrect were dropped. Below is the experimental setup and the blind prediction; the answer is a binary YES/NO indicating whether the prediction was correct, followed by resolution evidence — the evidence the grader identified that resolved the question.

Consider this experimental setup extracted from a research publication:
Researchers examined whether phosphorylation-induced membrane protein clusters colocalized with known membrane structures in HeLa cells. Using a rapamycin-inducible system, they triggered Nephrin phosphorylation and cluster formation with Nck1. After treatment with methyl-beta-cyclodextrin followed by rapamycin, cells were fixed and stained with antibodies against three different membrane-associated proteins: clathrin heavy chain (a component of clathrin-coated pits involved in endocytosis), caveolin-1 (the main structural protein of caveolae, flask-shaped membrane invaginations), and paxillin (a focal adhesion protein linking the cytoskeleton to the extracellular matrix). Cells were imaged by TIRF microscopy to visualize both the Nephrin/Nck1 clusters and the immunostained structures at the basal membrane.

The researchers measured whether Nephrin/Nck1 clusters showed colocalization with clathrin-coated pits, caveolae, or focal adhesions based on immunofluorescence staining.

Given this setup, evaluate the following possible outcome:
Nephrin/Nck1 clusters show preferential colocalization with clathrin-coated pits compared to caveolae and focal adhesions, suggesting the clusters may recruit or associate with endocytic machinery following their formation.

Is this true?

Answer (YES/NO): NO